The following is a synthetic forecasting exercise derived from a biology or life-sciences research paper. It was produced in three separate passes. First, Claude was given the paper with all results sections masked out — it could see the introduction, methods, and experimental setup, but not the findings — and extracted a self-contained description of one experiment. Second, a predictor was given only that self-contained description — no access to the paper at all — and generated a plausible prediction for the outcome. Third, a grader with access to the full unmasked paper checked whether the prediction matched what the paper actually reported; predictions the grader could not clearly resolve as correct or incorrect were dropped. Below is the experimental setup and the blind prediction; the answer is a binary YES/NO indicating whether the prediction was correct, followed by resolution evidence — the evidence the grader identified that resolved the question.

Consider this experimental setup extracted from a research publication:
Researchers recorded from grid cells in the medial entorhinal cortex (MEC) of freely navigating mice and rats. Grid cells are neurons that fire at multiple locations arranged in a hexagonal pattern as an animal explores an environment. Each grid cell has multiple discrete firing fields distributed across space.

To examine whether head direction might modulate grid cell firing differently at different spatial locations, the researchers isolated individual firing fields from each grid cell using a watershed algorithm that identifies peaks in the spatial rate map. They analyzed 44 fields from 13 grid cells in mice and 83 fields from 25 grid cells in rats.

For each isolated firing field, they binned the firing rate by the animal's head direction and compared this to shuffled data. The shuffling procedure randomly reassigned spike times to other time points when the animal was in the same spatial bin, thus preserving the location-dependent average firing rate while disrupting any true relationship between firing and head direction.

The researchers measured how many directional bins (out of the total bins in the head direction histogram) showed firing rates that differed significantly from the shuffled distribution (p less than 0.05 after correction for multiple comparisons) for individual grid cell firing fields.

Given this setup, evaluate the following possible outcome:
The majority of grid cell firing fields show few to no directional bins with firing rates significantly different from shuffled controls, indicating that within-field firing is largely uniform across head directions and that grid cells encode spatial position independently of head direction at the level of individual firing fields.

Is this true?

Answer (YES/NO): NO